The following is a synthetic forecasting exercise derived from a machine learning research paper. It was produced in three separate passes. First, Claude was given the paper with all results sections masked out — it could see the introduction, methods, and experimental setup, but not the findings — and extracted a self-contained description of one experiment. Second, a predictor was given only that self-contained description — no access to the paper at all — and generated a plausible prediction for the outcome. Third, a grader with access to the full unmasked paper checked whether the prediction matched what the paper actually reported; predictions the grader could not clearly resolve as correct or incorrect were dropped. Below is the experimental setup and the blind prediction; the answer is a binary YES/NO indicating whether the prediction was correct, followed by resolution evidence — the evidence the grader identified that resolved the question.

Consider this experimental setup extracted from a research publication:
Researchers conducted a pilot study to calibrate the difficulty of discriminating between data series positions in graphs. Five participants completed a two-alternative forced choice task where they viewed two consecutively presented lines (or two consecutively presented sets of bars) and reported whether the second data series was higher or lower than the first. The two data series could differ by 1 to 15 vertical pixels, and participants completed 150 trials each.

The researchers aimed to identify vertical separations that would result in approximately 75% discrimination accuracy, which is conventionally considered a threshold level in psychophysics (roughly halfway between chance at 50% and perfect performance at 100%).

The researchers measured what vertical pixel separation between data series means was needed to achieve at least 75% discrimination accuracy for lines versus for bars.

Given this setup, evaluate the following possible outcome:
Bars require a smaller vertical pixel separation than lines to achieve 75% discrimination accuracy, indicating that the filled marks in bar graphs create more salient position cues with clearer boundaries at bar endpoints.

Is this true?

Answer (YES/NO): YES